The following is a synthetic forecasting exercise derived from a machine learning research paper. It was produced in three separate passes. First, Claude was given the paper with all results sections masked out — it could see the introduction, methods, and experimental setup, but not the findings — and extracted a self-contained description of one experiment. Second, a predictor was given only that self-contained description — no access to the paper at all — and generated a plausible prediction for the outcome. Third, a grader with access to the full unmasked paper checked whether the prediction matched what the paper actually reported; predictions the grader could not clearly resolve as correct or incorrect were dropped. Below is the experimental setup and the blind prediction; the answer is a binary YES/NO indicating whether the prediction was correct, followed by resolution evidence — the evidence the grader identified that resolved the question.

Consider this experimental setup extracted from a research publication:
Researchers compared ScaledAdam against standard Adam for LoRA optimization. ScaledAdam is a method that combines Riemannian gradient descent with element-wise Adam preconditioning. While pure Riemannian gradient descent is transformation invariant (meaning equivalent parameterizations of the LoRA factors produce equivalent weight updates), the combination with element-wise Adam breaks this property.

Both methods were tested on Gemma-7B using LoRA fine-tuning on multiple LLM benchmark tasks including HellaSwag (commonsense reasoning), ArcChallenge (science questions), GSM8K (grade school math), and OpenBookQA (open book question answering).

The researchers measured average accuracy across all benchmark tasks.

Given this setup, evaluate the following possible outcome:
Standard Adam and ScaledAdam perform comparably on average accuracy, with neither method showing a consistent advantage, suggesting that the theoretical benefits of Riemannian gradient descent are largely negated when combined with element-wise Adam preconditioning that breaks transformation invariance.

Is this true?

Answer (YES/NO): NO